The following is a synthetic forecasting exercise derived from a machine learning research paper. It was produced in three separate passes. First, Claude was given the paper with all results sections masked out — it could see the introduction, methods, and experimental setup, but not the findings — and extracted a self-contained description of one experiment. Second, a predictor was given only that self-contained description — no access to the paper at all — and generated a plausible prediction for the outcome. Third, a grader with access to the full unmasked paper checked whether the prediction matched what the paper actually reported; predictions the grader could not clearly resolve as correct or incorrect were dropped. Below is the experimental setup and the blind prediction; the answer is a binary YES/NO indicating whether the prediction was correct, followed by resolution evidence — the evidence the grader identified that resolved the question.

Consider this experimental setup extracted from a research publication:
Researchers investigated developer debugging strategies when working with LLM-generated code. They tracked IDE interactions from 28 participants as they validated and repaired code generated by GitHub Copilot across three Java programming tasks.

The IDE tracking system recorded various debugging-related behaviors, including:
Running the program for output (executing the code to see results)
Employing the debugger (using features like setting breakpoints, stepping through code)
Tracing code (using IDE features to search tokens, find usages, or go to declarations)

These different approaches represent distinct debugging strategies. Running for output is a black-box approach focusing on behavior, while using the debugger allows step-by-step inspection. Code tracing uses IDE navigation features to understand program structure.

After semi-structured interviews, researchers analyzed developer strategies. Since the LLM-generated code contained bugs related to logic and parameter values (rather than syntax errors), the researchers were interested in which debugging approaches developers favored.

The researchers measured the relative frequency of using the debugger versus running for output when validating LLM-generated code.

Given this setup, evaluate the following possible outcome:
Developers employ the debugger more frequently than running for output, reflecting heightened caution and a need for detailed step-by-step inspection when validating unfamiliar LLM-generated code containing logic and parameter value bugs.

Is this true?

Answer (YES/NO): NO